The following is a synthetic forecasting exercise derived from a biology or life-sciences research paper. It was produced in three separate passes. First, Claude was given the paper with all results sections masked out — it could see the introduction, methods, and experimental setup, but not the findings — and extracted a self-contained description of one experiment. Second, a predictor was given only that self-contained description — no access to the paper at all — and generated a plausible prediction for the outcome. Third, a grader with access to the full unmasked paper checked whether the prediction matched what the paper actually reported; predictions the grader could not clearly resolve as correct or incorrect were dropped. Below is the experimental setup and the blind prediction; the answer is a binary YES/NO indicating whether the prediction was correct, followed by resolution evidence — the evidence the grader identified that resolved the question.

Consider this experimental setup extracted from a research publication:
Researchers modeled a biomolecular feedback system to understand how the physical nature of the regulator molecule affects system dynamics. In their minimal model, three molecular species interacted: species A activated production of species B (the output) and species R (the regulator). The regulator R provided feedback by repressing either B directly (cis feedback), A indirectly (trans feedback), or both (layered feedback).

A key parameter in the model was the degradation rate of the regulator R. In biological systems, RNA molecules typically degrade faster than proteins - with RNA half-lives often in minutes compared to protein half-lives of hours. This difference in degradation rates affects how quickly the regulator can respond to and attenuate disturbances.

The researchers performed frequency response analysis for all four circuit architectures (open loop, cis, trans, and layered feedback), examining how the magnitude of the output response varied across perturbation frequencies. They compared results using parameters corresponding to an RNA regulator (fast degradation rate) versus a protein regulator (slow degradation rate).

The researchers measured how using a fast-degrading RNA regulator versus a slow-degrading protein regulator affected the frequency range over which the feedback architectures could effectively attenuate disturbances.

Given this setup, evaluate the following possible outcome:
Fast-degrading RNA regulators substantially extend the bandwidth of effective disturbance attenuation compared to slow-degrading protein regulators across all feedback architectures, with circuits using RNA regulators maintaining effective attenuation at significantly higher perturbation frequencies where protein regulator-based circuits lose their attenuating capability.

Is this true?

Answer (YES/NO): NO